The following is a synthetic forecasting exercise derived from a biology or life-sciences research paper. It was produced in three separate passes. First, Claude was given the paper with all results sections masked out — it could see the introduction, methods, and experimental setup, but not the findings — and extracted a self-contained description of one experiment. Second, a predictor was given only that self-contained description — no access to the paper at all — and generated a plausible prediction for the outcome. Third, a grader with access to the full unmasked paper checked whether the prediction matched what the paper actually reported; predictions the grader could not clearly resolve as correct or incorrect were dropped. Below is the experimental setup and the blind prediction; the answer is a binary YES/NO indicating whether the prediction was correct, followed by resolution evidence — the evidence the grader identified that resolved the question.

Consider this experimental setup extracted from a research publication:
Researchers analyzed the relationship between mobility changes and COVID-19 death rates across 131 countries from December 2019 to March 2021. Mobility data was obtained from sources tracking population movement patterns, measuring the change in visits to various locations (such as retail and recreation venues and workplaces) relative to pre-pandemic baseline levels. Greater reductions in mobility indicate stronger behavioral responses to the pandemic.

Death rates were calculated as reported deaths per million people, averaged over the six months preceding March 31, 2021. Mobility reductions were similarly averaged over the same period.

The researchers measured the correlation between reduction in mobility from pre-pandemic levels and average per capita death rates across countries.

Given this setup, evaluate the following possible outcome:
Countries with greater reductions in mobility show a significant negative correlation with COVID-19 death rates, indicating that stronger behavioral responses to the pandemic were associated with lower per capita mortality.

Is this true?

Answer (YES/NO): NO